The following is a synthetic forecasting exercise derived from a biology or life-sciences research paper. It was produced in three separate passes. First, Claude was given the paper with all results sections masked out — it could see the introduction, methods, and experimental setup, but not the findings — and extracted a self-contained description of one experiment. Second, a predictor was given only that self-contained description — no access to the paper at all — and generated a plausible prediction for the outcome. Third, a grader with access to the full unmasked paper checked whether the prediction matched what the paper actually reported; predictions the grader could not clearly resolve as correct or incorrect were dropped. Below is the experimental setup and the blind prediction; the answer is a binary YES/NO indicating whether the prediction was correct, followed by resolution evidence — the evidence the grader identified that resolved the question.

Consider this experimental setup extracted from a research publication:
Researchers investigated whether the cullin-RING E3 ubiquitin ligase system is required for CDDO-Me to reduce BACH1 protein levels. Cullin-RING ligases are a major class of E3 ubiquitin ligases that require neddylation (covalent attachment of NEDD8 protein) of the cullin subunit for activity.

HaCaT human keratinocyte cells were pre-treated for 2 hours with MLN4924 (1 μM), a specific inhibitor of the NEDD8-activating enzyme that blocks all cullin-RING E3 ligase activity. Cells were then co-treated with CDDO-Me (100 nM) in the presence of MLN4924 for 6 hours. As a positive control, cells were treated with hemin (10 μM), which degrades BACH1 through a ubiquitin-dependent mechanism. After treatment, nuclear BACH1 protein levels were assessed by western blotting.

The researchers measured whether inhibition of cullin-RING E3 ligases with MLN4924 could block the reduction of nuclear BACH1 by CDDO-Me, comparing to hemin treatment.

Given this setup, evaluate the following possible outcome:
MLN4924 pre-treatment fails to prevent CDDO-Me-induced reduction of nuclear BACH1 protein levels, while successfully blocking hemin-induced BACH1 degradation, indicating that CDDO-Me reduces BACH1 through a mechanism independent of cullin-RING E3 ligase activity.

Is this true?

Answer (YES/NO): YES